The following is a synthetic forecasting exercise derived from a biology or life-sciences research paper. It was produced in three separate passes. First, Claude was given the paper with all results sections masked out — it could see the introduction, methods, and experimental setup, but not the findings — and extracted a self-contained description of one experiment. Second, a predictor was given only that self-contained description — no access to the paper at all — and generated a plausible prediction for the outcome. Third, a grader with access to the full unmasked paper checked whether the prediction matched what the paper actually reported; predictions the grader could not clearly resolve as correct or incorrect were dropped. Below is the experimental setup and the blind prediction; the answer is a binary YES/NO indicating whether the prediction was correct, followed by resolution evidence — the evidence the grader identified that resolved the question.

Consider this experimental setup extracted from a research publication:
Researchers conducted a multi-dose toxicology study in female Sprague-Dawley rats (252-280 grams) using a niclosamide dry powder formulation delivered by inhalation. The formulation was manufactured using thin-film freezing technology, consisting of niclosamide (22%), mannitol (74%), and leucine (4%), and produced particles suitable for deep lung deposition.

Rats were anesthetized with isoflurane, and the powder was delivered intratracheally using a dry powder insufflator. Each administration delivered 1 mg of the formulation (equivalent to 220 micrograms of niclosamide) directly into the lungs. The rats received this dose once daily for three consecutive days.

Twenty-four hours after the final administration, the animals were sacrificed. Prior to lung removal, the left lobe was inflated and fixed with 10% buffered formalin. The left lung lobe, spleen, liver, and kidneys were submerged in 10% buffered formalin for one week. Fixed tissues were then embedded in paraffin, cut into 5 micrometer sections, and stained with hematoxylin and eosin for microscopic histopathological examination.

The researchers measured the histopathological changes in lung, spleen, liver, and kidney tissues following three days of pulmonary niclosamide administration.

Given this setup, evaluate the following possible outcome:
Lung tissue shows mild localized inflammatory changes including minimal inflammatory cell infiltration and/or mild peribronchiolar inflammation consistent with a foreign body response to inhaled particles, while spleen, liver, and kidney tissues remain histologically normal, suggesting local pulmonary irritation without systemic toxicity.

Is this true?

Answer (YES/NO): YES